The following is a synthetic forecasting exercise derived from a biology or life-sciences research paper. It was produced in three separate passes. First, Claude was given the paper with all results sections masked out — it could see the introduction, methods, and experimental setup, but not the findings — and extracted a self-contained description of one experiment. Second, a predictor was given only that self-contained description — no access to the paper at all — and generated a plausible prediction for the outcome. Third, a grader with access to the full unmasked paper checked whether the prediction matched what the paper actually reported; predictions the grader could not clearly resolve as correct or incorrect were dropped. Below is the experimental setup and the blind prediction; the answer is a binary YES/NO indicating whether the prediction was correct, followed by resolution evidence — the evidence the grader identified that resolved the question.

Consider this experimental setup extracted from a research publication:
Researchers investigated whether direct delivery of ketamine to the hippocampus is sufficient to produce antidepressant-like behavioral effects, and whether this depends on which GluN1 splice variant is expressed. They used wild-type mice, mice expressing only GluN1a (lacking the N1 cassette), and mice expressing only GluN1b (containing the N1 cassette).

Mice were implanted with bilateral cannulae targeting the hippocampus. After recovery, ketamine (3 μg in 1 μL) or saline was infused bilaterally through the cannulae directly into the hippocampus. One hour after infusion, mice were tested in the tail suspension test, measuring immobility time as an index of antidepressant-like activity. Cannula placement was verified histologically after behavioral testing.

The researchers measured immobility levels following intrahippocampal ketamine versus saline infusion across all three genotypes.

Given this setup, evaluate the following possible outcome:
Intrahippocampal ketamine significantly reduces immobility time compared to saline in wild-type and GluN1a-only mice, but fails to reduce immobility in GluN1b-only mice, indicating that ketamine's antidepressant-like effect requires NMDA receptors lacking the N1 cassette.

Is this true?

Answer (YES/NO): YES